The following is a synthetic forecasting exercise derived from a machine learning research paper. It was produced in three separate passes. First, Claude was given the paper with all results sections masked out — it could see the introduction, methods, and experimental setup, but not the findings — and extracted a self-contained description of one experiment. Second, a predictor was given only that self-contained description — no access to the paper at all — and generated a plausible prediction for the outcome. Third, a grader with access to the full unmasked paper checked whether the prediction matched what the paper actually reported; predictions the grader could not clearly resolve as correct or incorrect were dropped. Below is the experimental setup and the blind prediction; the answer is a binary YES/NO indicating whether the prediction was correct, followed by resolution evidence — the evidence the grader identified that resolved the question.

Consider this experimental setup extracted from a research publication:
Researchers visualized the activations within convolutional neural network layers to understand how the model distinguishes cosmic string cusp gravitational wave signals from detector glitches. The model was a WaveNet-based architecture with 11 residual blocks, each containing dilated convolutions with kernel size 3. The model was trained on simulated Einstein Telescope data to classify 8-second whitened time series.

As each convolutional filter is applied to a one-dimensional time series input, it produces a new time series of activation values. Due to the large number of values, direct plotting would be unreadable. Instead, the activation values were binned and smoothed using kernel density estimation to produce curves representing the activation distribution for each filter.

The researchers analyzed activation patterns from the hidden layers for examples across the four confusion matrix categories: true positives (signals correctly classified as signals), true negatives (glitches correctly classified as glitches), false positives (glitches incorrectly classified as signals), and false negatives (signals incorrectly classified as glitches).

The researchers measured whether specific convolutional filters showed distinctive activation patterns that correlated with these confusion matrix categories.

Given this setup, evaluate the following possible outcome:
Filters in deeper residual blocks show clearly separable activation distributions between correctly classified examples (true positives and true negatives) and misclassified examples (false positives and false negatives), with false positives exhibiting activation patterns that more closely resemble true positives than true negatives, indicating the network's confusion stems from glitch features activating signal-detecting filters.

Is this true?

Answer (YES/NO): NO